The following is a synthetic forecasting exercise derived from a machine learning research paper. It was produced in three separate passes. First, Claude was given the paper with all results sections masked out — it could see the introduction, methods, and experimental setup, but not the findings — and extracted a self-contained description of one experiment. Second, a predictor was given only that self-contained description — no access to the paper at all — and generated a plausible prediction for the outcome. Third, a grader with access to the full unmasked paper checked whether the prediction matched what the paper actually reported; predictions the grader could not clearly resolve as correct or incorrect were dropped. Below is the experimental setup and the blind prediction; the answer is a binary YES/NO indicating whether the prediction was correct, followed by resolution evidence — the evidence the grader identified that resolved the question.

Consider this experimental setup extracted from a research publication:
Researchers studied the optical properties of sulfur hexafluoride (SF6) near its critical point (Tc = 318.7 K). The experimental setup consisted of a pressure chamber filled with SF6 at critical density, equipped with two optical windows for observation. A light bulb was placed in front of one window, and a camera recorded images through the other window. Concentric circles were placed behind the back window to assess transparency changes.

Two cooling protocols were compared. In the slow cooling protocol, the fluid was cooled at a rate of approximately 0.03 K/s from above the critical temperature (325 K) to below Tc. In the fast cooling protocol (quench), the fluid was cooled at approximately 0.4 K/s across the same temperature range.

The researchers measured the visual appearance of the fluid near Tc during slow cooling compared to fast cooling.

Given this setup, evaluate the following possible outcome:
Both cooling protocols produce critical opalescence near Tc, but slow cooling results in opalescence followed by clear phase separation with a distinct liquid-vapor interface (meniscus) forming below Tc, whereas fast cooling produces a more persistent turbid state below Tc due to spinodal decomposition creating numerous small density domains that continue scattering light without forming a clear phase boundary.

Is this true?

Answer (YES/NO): NO